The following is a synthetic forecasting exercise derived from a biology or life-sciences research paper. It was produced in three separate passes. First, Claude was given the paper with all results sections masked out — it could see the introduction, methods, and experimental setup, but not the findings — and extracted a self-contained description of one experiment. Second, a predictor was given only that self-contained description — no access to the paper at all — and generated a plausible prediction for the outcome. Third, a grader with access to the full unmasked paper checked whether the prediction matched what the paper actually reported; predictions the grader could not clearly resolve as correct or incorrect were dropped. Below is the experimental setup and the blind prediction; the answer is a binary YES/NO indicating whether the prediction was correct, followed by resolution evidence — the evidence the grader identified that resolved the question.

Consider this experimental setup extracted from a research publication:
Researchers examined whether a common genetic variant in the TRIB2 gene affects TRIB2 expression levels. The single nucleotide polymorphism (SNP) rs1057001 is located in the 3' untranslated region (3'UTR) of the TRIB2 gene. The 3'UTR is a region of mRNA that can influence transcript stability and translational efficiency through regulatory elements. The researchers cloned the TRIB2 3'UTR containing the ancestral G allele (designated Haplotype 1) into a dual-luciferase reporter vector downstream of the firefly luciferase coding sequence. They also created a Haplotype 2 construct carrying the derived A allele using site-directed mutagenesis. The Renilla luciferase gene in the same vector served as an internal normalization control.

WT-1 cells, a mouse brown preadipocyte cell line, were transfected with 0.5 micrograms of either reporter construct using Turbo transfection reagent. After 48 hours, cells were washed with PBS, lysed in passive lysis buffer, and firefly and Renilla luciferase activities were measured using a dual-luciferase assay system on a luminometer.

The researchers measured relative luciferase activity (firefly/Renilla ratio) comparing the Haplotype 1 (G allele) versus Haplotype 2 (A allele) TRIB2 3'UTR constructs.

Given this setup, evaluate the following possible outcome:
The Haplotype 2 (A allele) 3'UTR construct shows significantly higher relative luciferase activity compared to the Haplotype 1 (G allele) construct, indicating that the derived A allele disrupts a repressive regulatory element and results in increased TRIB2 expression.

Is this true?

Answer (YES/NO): NO